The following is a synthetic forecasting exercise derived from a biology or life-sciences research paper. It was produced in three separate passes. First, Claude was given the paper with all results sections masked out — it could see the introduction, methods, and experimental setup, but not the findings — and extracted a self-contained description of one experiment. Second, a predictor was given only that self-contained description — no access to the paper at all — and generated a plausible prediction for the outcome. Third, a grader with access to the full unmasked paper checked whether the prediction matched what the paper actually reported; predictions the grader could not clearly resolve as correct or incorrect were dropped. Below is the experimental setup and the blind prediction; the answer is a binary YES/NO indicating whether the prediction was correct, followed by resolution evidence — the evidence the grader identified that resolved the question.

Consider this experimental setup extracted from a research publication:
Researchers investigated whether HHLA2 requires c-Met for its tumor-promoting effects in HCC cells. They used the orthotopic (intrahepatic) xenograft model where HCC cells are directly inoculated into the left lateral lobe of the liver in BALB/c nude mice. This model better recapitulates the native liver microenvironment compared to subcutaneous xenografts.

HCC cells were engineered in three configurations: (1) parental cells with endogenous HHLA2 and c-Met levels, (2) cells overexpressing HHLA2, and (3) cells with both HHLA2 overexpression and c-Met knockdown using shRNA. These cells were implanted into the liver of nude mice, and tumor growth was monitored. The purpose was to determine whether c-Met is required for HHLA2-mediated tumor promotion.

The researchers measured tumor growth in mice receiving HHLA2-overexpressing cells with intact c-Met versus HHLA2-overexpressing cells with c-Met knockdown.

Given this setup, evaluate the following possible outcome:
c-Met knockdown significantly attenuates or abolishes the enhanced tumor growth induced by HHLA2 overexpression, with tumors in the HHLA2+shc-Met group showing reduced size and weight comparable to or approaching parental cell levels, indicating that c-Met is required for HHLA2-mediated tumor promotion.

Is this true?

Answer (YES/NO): YES